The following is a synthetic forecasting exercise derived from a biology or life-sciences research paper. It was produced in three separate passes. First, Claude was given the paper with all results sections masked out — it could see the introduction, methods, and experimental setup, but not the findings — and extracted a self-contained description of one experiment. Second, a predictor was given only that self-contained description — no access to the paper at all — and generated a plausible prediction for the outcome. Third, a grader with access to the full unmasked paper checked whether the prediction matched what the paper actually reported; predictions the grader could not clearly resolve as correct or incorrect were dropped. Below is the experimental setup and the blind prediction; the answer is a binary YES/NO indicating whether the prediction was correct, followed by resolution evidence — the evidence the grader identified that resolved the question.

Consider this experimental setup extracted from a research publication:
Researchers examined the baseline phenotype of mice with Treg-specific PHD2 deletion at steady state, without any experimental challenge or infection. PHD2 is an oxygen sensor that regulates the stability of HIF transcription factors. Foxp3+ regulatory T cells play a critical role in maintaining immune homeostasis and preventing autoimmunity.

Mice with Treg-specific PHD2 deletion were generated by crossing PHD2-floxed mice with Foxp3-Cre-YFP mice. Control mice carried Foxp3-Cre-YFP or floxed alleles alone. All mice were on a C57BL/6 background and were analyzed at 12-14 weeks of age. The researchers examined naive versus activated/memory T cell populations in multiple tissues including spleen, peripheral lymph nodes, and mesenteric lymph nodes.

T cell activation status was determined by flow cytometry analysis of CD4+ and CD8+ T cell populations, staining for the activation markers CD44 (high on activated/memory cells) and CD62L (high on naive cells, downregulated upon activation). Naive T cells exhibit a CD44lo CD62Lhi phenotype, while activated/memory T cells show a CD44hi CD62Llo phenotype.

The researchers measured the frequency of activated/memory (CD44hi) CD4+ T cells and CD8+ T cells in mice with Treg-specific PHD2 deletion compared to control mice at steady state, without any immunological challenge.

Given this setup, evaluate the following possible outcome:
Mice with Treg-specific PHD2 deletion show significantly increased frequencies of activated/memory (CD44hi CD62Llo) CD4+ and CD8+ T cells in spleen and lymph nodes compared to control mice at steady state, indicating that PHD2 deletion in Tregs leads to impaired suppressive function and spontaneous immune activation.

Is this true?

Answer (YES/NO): YES